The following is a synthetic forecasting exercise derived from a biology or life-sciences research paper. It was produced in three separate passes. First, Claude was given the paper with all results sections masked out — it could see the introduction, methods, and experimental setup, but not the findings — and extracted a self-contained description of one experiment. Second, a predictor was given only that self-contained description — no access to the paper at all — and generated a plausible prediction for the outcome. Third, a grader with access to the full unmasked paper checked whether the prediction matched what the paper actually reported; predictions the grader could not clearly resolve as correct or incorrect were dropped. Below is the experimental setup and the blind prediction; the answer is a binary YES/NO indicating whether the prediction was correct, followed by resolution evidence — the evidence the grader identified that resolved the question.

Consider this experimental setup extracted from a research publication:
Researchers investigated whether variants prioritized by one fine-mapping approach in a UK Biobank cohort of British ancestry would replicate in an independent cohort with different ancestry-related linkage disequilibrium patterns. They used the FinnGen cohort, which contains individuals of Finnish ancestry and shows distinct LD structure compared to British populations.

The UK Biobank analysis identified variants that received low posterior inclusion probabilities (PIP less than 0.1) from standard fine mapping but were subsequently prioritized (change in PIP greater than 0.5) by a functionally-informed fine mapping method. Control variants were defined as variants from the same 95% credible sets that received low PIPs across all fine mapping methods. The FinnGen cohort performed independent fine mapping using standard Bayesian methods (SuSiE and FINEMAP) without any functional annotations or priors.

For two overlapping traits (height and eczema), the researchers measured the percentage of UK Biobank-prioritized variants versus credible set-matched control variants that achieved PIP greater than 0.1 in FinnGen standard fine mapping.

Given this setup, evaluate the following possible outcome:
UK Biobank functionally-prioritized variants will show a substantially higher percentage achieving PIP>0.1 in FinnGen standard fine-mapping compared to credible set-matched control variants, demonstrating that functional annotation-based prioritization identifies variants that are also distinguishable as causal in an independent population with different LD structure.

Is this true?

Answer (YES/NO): YES